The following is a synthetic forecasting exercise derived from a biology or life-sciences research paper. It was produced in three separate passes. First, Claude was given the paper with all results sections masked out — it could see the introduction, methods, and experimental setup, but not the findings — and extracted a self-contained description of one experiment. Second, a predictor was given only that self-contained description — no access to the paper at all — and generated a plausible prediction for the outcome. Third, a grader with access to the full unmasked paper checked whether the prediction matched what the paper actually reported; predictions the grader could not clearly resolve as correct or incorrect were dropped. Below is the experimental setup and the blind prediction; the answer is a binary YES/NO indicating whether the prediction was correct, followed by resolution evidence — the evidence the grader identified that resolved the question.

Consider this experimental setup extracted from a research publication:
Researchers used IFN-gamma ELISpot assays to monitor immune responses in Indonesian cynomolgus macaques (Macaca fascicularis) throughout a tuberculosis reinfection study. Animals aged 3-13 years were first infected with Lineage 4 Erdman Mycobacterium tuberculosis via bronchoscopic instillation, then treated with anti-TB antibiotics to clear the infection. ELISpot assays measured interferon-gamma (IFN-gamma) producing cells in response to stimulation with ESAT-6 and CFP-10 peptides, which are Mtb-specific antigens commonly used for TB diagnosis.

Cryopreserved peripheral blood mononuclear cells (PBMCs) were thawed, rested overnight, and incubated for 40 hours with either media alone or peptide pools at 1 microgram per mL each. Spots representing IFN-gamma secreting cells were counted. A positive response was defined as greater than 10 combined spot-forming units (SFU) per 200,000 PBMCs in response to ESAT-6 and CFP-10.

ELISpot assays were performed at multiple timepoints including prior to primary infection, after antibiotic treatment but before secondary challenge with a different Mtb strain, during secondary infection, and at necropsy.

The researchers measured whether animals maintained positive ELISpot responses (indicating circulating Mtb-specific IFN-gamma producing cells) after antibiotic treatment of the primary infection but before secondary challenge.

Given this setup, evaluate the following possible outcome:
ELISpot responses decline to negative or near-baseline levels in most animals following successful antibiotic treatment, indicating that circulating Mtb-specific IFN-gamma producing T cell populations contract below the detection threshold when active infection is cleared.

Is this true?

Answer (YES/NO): NO